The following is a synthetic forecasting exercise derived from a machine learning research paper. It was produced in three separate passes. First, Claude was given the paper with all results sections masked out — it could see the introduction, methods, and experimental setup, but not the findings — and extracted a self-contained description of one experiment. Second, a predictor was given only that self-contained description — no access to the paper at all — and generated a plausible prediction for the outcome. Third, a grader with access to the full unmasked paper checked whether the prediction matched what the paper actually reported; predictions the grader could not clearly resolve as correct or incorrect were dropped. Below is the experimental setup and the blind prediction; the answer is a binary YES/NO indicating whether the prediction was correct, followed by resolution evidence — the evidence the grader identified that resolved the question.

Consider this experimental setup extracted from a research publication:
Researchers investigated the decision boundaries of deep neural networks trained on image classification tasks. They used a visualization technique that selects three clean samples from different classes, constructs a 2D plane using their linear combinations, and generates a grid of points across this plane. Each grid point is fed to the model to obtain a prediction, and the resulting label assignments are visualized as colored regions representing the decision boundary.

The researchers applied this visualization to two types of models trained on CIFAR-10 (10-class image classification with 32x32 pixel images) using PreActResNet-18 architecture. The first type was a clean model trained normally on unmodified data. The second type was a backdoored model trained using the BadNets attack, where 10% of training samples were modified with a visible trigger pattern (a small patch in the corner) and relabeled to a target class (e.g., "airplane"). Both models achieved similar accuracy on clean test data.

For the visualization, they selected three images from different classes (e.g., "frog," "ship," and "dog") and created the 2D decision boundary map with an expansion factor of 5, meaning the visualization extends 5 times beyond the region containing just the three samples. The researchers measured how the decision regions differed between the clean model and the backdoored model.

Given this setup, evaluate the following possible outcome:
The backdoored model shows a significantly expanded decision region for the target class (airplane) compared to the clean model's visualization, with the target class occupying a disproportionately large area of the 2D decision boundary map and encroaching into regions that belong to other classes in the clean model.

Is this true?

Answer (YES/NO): YES